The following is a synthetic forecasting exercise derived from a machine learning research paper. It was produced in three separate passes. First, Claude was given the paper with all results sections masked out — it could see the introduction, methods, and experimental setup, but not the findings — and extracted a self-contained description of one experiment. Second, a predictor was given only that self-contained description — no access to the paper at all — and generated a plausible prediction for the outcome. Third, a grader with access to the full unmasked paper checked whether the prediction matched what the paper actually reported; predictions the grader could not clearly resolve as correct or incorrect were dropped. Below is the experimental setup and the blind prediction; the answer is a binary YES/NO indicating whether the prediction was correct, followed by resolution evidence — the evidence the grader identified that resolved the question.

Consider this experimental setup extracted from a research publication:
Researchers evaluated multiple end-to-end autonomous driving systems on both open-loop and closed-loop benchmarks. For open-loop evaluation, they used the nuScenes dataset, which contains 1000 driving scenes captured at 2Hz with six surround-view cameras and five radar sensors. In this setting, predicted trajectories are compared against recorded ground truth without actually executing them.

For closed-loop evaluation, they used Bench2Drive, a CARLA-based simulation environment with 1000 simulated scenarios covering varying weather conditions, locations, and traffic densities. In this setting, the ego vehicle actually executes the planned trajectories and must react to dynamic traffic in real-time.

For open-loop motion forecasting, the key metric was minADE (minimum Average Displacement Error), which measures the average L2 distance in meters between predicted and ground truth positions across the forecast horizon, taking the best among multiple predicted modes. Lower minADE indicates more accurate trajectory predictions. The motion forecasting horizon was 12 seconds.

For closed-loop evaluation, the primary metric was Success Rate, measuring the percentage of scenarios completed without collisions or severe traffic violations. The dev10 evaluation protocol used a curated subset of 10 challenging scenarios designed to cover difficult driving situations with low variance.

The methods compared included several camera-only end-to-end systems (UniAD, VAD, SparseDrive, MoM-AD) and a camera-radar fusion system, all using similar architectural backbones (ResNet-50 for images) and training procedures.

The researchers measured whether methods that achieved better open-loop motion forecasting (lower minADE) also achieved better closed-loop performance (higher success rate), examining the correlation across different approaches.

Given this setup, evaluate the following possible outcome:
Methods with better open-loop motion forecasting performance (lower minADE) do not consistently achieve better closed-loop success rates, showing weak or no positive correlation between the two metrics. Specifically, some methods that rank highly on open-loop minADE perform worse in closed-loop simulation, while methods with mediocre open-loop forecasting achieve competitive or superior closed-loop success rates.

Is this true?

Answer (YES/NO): NO